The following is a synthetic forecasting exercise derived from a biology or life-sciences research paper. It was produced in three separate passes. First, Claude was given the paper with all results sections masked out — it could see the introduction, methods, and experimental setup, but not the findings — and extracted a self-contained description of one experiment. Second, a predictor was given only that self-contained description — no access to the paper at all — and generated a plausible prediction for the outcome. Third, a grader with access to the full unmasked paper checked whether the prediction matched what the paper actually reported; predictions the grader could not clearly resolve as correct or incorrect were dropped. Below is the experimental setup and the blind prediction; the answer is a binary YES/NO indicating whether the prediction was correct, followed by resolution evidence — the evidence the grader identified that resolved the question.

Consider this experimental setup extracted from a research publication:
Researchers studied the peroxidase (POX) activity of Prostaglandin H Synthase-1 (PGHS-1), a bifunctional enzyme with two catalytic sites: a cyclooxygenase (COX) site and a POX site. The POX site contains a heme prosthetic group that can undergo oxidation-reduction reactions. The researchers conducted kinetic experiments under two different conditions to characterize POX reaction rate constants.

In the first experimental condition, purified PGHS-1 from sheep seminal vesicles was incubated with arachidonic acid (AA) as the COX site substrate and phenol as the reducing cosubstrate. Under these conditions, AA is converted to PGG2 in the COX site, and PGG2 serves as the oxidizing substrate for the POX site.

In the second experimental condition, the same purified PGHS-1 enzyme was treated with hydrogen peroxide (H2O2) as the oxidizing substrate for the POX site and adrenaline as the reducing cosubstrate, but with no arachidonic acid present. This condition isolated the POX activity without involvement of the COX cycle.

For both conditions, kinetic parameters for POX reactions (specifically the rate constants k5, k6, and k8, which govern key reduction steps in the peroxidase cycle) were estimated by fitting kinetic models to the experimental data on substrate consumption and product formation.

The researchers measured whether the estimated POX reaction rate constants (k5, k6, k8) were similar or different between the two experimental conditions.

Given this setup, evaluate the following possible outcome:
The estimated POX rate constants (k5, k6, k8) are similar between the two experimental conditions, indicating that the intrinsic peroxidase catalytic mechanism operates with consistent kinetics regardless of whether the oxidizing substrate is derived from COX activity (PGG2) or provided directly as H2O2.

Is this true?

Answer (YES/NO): NO